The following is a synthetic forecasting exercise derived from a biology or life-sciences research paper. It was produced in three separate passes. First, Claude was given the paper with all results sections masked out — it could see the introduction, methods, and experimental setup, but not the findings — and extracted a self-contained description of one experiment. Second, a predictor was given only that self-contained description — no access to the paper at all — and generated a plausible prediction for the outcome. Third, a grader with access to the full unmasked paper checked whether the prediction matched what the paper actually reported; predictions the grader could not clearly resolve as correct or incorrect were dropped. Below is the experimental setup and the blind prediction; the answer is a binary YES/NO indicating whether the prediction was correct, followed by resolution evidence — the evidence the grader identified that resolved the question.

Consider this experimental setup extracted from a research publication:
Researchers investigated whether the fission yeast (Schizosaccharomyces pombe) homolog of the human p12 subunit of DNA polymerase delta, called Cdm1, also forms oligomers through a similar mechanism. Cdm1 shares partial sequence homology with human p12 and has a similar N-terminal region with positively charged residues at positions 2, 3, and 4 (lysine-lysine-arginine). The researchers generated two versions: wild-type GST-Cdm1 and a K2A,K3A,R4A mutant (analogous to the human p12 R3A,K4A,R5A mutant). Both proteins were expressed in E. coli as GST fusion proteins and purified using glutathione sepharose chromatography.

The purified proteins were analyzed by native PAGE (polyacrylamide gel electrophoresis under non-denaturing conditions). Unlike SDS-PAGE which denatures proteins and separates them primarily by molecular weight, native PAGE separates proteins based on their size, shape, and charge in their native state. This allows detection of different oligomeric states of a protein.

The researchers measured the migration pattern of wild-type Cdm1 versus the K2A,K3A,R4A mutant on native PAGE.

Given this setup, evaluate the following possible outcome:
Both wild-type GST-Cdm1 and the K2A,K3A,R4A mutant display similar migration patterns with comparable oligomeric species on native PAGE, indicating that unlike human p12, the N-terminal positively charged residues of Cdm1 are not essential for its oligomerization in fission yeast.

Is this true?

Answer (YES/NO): NO